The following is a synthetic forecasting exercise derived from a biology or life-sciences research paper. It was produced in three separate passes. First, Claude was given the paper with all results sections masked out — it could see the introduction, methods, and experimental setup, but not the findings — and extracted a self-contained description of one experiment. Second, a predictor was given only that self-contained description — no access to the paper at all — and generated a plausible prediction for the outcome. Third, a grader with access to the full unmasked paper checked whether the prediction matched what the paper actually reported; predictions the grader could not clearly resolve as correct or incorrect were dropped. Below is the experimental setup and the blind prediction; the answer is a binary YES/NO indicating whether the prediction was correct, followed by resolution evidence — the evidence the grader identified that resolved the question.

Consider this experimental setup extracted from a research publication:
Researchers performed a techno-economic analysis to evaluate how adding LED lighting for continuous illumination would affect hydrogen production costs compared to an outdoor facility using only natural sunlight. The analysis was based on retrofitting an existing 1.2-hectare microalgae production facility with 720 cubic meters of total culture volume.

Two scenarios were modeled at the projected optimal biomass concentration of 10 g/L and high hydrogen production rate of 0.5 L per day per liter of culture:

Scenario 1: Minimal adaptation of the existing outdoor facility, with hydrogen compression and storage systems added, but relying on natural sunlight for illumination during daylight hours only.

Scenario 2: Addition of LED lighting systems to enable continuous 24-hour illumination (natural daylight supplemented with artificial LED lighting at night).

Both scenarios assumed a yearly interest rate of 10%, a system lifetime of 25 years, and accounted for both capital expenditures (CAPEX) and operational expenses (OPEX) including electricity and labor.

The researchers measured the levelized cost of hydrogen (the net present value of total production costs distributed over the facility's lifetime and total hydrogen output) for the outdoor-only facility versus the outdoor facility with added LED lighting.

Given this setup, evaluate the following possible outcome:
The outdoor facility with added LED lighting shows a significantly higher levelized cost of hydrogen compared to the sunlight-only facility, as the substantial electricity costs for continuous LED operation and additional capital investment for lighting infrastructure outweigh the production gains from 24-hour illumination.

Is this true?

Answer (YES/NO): YES